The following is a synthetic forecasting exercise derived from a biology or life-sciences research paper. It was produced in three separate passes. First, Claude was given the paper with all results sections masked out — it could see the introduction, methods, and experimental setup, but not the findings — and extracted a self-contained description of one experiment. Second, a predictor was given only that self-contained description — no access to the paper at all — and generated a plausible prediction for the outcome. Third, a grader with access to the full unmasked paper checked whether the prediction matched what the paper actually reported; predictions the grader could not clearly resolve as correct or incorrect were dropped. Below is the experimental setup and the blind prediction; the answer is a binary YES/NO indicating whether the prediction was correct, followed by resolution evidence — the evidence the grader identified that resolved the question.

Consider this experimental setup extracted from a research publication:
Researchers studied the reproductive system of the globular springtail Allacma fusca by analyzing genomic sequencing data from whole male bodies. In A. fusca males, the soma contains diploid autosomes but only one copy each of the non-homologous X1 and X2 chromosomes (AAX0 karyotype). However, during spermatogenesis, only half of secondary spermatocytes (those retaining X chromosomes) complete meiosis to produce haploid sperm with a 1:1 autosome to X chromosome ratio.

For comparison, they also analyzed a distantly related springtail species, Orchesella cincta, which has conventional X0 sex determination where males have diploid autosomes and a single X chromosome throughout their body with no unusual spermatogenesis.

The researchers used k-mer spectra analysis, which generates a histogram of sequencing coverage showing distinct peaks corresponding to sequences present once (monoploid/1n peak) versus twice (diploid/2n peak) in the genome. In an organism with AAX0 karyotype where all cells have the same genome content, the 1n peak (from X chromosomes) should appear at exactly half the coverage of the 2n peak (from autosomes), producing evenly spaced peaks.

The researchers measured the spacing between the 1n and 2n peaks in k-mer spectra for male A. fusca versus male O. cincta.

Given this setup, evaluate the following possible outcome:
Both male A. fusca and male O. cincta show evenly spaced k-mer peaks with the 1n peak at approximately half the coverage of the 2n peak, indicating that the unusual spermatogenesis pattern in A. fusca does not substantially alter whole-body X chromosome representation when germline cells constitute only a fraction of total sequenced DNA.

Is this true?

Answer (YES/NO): NO